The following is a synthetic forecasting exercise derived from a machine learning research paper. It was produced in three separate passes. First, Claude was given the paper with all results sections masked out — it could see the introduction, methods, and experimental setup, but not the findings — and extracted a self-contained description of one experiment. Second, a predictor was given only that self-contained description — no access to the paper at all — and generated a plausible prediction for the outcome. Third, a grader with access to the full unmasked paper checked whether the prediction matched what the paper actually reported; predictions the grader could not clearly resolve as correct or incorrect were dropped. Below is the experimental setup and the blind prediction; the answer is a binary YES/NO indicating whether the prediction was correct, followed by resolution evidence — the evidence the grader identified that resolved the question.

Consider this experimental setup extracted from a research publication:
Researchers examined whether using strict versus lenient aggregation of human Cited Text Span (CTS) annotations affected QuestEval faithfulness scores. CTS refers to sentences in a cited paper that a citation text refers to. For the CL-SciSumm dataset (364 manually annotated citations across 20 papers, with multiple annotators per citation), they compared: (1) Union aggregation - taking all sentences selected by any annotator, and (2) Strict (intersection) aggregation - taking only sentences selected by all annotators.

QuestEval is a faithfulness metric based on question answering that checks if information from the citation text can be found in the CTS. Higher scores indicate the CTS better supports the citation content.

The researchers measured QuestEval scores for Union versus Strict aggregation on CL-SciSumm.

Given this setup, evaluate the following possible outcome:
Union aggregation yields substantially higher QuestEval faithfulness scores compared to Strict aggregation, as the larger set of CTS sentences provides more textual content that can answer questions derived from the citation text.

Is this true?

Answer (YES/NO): NO